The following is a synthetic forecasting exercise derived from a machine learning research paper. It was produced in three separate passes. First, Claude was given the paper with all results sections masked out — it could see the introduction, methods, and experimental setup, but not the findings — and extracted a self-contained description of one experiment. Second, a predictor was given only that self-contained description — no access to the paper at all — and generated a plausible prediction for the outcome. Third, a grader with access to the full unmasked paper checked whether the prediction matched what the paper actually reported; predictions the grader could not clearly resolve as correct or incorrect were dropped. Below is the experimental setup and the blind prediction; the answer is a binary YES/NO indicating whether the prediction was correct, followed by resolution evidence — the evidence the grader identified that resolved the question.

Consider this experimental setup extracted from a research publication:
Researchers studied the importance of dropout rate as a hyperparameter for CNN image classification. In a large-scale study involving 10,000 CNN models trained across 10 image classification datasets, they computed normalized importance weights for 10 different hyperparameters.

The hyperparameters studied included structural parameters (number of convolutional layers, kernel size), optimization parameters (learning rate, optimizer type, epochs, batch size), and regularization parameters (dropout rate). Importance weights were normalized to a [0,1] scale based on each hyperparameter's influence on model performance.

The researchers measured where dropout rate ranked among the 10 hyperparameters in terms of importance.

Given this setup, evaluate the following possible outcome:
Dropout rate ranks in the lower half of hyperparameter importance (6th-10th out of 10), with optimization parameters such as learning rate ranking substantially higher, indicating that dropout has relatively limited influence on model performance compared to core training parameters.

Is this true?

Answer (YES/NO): NO